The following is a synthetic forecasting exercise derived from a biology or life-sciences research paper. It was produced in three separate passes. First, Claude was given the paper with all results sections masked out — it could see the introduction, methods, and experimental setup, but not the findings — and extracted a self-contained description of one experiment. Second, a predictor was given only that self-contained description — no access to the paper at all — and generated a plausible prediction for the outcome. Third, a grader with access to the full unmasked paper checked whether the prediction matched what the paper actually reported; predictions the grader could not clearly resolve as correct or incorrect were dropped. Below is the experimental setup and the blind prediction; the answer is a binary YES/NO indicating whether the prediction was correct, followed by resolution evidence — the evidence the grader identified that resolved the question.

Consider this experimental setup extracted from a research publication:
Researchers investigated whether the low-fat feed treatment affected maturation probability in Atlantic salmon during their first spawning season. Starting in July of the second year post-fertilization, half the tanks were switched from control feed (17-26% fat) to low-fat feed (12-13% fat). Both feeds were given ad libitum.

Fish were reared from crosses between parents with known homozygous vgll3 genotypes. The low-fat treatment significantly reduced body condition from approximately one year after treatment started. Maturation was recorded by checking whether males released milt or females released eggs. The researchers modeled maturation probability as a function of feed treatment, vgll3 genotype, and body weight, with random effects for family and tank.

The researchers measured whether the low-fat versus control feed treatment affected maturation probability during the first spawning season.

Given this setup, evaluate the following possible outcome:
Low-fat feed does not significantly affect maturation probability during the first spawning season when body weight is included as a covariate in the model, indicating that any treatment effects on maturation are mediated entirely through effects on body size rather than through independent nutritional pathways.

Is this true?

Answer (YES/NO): NO